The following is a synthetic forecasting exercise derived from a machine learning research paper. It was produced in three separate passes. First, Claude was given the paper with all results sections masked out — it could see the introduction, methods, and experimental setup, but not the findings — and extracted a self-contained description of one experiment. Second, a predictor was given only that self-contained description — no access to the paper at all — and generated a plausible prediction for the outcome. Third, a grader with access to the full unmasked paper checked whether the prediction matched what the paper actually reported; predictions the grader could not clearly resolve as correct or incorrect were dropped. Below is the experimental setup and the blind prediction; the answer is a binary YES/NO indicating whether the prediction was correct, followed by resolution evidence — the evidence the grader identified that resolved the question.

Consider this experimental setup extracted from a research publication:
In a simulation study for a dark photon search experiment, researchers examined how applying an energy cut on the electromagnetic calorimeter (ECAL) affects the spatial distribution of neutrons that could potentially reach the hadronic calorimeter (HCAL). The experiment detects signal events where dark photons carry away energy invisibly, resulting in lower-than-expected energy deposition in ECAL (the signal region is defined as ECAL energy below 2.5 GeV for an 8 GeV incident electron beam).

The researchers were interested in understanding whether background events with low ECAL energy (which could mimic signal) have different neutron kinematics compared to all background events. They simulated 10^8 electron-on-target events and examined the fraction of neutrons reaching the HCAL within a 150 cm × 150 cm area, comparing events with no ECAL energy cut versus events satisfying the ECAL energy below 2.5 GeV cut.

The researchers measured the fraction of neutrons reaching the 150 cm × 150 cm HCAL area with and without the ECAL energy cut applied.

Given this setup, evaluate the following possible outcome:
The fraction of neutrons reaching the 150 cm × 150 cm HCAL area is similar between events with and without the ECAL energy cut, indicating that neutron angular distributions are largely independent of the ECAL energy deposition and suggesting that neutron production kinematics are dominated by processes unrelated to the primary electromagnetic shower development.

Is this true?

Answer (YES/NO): NO